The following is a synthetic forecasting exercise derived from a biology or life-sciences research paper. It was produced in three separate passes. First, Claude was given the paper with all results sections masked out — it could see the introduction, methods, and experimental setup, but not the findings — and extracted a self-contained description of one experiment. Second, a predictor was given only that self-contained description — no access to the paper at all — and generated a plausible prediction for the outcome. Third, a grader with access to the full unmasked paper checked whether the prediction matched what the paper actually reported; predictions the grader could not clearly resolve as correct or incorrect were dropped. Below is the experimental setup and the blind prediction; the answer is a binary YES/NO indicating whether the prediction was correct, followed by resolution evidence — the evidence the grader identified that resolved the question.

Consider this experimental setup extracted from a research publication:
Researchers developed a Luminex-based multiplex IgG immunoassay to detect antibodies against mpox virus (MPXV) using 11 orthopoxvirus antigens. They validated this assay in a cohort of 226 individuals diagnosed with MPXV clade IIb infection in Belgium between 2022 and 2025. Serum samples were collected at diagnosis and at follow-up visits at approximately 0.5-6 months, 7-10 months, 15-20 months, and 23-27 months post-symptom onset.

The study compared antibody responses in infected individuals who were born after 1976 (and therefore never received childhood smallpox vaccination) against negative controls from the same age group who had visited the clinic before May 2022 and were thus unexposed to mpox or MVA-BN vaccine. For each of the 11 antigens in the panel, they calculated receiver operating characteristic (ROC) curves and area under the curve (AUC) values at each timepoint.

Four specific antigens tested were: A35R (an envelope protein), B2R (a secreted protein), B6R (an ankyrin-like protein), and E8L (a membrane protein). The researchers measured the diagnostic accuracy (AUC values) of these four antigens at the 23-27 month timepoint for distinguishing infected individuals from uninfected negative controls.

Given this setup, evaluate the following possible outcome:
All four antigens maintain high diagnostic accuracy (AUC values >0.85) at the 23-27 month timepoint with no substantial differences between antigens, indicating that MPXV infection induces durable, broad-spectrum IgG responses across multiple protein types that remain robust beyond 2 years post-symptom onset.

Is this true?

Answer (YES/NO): YES